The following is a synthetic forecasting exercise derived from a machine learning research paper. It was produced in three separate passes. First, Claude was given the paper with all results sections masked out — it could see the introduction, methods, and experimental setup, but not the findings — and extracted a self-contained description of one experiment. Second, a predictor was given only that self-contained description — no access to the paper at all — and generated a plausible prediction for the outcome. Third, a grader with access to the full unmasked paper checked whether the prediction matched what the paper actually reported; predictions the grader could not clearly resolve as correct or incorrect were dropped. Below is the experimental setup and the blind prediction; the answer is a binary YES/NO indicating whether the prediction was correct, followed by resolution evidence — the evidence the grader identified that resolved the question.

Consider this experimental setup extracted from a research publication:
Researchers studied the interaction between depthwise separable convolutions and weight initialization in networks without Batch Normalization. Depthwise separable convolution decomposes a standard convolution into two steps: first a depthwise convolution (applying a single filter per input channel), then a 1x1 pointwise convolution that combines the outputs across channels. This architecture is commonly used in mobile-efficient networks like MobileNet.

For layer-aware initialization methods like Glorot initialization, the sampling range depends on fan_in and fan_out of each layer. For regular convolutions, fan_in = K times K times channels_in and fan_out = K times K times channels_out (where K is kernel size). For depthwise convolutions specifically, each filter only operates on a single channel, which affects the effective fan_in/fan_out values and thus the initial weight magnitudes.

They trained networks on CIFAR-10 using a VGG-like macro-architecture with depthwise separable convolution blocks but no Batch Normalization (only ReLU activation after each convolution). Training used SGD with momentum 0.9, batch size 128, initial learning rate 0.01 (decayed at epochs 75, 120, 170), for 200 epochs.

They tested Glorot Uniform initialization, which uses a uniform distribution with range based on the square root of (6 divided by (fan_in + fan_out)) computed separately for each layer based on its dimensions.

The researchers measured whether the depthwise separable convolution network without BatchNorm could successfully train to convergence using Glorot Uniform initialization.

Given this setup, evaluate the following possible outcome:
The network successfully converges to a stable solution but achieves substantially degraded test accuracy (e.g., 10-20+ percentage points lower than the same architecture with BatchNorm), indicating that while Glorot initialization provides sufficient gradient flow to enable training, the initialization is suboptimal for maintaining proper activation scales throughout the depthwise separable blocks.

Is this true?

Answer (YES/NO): NO